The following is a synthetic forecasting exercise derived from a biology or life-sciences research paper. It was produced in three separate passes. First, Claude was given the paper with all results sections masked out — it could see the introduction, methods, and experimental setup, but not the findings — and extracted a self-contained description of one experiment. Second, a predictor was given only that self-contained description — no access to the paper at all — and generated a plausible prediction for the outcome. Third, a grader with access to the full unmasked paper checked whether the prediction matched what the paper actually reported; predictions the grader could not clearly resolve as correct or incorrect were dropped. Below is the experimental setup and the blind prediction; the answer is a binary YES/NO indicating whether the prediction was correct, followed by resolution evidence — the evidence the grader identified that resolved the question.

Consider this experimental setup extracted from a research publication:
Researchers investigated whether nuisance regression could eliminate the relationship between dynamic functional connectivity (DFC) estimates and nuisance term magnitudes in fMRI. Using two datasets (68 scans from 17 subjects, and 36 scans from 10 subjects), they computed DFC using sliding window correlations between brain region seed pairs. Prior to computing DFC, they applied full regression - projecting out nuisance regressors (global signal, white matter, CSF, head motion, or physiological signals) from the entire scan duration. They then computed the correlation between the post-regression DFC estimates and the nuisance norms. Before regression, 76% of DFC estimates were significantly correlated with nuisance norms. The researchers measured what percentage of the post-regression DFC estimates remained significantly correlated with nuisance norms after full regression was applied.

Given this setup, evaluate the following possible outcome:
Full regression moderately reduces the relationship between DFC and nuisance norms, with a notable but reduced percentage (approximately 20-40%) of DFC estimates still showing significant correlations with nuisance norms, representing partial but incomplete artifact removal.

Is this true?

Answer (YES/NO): NO